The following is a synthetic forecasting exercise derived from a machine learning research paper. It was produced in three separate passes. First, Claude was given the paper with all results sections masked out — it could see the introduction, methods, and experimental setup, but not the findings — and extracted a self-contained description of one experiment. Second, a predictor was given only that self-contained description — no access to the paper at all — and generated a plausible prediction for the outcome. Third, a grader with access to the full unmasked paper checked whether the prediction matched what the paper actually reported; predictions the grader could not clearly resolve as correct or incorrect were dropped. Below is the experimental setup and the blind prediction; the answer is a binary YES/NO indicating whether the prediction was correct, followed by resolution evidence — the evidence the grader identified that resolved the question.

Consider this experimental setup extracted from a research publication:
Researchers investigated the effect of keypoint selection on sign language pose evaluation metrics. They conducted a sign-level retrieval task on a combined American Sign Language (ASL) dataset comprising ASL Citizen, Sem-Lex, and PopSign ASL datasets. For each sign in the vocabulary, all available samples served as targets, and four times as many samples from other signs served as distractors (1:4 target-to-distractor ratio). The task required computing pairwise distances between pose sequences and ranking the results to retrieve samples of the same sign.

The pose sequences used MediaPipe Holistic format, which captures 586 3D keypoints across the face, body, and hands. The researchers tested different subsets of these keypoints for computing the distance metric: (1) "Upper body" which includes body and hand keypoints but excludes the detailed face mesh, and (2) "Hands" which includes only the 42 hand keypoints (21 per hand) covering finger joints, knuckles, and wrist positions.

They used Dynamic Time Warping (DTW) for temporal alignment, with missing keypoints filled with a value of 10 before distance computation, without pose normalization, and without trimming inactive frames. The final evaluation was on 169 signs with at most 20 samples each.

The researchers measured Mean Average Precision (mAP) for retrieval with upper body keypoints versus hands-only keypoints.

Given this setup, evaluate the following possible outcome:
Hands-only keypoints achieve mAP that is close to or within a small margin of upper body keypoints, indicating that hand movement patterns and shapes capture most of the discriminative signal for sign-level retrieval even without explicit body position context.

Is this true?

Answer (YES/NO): NO